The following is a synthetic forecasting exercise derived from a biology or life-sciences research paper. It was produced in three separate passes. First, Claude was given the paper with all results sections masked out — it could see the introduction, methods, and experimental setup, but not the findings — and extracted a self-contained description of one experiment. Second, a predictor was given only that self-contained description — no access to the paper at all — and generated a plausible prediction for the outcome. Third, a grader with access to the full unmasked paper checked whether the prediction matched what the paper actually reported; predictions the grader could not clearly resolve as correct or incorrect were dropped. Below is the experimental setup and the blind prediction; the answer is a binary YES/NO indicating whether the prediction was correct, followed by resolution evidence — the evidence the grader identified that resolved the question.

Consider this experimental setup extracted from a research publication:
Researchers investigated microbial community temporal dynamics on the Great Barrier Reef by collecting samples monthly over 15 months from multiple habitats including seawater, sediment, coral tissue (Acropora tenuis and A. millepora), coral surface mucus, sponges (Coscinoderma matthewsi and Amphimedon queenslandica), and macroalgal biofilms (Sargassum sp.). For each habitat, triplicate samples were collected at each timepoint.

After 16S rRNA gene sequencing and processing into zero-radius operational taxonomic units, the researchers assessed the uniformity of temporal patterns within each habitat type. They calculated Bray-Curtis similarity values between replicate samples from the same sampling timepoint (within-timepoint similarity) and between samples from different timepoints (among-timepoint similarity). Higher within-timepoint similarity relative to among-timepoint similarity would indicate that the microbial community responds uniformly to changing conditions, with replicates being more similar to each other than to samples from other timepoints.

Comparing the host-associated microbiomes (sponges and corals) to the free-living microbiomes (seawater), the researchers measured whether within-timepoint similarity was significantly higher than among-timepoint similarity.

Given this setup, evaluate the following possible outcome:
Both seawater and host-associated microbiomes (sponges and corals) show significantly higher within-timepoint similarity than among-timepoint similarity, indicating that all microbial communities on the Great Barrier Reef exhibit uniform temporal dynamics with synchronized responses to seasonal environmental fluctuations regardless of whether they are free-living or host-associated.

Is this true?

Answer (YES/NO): NO